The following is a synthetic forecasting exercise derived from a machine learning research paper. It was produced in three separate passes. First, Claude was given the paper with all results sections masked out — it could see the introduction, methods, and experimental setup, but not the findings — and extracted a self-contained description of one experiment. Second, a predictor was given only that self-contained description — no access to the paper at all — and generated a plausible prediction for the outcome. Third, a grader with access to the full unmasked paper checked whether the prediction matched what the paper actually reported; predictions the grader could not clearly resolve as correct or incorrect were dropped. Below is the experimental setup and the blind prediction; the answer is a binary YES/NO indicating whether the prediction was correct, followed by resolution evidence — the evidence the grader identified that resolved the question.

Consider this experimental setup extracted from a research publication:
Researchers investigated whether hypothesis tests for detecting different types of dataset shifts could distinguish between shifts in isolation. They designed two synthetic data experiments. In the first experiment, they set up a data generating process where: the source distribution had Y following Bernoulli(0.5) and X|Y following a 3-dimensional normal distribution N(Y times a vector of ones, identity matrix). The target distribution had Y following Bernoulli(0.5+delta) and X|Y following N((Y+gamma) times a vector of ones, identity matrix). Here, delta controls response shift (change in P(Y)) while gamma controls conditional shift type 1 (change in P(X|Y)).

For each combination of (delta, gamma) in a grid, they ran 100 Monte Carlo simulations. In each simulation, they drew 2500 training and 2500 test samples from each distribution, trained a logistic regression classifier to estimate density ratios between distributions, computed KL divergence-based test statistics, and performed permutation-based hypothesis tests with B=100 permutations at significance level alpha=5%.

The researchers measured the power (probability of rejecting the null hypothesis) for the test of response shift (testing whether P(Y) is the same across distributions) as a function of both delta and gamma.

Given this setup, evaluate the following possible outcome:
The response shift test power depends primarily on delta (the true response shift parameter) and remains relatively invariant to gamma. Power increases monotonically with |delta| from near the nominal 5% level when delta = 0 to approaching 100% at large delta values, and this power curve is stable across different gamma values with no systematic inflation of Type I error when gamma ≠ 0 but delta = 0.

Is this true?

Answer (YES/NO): YES